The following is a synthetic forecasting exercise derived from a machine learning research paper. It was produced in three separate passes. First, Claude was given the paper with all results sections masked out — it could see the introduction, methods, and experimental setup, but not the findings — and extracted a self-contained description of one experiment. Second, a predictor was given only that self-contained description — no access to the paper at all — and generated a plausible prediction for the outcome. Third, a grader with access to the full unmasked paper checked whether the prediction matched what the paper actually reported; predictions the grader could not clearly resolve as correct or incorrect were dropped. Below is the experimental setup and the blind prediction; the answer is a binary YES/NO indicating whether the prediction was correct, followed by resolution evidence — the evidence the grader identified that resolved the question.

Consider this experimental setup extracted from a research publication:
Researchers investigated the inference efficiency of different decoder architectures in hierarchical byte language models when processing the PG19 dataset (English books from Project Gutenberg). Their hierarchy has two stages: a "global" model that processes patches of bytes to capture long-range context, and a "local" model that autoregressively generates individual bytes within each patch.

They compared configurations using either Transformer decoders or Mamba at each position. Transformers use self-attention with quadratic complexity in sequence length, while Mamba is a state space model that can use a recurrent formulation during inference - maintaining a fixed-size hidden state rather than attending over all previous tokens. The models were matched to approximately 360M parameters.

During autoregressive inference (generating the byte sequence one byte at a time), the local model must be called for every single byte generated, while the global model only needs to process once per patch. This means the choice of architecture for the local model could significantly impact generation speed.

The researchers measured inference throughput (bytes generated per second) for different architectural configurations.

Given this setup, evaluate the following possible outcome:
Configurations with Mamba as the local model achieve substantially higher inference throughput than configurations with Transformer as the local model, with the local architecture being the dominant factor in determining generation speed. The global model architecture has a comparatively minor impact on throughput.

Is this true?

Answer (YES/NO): NO